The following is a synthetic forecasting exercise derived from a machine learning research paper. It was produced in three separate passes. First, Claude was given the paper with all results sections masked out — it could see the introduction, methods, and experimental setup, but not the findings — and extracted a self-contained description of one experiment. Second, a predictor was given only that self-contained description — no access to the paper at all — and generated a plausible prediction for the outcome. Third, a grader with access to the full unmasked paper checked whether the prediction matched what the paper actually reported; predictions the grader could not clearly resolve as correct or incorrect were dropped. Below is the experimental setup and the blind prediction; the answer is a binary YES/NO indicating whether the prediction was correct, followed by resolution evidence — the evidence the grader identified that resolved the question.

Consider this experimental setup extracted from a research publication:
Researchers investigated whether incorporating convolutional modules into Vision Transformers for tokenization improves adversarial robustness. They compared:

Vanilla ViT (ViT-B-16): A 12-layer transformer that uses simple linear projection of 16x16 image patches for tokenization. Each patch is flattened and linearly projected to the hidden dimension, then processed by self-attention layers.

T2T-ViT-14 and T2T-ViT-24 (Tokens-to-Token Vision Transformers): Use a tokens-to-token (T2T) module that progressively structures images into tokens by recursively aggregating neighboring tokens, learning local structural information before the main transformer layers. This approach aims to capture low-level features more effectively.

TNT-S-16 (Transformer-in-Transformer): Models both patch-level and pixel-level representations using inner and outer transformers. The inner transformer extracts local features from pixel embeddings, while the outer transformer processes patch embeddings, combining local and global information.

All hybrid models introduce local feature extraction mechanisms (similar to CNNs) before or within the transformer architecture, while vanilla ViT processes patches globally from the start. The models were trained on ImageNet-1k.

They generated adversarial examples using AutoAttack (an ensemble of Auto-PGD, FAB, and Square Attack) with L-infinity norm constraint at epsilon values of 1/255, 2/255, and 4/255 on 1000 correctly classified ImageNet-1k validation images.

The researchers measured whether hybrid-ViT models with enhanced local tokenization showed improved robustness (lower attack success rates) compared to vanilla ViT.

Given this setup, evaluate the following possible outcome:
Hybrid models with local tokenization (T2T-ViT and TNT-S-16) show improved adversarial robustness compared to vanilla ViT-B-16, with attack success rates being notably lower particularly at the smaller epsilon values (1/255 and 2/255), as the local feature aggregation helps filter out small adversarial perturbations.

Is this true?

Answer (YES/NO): NO